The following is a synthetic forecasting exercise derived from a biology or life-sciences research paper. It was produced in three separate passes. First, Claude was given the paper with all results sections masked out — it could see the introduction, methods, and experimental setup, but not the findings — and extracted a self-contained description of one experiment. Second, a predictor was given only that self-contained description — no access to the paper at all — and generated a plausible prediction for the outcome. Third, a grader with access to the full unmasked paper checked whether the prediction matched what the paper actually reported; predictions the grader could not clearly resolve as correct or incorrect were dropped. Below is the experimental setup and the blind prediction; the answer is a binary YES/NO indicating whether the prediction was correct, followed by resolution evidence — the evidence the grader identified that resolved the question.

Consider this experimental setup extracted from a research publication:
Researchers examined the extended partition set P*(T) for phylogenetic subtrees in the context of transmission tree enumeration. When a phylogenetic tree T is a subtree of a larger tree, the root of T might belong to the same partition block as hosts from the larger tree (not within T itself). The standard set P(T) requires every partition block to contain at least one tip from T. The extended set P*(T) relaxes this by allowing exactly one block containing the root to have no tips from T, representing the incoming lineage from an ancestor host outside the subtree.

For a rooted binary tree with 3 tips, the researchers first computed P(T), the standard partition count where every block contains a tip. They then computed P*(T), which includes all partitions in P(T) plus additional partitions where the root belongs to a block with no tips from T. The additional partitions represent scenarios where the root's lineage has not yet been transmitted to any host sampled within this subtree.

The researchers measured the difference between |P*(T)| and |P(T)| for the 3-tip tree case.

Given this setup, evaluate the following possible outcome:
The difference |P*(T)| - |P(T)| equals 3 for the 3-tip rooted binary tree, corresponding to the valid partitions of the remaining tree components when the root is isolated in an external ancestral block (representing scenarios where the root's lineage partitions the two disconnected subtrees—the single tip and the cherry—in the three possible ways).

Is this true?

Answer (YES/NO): YES